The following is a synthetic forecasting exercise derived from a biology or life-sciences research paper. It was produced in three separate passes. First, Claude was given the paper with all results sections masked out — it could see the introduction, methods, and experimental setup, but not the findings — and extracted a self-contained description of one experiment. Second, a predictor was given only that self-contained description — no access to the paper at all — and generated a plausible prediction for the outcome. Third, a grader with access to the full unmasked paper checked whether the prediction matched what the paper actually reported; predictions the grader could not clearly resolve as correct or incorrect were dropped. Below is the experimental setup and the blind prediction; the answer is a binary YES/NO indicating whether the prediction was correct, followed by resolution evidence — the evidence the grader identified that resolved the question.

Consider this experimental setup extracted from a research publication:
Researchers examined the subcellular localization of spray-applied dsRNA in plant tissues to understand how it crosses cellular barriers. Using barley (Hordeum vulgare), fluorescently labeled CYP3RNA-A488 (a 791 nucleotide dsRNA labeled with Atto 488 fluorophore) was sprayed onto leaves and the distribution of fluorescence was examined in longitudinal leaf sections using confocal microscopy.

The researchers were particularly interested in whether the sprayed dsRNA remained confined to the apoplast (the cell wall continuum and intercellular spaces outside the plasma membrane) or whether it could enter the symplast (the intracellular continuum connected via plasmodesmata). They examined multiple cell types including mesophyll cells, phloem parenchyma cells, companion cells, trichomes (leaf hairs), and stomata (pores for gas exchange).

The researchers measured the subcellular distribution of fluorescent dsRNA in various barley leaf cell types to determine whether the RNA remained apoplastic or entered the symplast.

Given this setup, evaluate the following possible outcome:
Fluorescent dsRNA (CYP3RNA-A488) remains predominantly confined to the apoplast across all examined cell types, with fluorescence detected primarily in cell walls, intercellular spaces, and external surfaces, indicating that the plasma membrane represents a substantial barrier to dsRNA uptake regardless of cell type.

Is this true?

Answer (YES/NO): NO